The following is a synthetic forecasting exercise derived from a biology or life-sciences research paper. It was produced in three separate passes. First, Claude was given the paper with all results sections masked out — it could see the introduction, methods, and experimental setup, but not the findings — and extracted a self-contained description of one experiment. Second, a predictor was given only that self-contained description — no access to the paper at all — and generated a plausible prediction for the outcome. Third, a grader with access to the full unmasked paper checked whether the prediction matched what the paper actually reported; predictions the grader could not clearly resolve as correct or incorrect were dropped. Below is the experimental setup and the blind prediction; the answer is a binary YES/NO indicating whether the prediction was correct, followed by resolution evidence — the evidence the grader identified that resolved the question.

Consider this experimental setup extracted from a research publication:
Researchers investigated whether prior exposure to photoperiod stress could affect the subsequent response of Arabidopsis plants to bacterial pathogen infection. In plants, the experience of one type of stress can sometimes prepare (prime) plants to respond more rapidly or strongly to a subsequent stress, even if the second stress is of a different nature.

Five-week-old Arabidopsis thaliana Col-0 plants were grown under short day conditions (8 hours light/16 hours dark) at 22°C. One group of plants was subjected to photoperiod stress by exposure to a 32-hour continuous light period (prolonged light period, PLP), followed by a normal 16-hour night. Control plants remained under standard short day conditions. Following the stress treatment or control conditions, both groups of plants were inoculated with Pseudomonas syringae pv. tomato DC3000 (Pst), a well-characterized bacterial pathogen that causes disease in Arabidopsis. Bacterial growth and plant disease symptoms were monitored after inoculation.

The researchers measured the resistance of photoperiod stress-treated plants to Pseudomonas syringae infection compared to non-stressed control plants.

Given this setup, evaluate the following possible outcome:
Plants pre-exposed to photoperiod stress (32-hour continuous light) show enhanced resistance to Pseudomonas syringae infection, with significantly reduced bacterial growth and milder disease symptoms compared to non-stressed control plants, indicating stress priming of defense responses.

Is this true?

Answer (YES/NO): YES